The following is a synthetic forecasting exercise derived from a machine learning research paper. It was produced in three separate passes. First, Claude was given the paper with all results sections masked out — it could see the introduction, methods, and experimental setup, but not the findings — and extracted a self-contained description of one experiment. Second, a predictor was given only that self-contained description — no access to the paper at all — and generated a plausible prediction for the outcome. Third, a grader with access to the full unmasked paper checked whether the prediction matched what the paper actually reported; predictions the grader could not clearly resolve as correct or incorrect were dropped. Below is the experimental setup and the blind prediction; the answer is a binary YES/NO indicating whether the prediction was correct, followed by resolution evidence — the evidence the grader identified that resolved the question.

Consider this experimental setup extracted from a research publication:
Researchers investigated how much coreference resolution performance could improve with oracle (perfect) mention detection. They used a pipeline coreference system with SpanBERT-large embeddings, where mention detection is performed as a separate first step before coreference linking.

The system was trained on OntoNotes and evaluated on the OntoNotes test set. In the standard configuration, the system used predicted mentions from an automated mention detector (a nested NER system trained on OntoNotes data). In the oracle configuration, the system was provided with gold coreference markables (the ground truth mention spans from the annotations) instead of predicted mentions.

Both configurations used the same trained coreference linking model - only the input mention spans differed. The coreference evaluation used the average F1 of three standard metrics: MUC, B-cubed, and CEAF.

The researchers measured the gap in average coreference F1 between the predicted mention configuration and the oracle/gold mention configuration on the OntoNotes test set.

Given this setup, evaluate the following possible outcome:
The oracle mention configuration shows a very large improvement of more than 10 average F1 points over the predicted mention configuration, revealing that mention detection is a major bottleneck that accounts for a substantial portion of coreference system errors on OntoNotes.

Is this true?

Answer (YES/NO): NO